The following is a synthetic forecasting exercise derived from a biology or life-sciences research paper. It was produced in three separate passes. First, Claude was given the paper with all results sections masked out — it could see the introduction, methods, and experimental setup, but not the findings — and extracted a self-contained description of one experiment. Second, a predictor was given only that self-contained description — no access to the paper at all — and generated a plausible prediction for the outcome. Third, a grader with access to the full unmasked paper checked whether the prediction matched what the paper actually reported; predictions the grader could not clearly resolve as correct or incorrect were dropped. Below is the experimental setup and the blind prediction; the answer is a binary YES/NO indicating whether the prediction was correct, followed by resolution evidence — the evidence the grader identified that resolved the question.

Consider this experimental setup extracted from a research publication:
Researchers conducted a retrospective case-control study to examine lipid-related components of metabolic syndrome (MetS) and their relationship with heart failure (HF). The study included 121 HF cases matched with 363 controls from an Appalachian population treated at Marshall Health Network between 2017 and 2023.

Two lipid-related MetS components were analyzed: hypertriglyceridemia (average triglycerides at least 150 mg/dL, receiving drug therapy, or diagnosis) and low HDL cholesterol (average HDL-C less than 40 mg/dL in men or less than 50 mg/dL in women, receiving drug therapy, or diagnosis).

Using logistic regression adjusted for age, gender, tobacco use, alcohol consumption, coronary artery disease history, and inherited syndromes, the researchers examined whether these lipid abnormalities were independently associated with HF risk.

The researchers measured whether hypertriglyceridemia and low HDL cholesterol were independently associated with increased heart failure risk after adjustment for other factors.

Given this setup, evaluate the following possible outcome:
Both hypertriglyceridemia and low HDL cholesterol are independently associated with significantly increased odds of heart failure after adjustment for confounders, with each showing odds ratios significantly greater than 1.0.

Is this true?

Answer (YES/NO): NO